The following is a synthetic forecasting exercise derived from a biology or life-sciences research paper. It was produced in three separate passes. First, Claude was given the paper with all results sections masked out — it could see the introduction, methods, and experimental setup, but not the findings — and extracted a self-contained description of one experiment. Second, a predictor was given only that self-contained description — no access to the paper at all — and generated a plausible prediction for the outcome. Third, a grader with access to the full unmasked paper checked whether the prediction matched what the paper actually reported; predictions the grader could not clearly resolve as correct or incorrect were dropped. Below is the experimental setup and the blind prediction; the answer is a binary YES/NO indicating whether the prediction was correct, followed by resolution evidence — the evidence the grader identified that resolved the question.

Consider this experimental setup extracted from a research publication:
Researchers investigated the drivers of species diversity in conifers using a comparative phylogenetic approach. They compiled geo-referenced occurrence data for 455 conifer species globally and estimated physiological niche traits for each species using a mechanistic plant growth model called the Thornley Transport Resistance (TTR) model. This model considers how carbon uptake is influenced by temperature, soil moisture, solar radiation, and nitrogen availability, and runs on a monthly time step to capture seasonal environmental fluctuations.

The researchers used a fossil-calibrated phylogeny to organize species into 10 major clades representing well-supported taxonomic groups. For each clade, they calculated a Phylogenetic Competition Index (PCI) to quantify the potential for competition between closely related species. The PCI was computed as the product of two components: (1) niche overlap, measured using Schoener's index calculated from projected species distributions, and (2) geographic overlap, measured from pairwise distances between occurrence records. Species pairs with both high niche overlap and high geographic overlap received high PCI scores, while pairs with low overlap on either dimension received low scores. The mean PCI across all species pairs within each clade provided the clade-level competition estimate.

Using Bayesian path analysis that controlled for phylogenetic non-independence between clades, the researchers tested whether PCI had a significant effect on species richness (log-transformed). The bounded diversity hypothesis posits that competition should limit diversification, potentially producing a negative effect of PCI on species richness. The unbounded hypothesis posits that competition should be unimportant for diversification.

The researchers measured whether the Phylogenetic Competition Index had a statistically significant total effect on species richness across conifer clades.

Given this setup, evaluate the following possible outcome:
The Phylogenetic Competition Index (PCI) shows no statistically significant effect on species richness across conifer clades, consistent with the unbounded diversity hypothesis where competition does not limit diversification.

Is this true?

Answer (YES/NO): NO